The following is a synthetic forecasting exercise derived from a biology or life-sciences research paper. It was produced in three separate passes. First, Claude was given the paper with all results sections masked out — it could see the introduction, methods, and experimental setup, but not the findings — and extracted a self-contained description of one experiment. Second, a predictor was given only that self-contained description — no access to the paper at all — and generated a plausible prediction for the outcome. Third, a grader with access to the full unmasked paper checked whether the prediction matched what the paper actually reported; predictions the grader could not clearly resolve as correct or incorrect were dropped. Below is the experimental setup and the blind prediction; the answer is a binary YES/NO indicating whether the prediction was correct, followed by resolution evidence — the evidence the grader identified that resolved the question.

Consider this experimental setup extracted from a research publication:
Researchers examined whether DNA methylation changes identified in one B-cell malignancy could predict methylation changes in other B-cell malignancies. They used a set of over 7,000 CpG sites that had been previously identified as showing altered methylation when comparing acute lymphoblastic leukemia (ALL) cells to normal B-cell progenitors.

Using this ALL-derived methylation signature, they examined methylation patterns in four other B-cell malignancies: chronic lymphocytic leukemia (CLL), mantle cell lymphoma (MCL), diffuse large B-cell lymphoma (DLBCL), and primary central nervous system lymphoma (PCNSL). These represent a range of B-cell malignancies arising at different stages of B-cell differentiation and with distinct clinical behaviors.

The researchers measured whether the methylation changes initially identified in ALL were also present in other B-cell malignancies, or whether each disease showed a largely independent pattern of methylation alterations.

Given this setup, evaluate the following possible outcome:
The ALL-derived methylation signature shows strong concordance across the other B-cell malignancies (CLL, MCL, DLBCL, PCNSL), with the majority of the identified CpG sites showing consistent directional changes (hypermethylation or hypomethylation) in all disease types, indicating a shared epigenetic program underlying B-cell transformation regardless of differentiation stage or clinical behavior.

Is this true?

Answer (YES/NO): NO